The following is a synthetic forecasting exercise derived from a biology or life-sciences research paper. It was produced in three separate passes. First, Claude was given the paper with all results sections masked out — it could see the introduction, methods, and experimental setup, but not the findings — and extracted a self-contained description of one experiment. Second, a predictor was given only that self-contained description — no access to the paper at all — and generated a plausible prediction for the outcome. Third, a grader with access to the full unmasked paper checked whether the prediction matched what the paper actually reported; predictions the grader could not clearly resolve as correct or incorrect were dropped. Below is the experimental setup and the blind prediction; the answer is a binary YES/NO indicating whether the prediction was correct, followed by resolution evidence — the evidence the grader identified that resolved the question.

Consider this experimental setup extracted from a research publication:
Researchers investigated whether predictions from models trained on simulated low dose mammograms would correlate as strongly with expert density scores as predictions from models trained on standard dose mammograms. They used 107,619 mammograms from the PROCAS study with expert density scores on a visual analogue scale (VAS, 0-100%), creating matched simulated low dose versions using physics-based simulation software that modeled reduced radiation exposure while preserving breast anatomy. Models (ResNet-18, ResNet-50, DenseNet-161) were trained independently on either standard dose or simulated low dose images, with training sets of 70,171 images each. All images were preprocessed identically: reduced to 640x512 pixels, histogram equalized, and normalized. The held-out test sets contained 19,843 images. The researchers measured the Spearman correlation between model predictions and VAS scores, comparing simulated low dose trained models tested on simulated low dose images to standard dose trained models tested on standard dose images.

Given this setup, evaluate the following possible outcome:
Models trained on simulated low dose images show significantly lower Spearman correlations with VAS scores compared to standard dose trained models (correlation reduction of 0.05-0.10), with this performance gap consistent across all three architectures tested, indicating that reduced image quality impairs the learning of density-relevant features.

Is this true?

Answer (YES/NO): NO